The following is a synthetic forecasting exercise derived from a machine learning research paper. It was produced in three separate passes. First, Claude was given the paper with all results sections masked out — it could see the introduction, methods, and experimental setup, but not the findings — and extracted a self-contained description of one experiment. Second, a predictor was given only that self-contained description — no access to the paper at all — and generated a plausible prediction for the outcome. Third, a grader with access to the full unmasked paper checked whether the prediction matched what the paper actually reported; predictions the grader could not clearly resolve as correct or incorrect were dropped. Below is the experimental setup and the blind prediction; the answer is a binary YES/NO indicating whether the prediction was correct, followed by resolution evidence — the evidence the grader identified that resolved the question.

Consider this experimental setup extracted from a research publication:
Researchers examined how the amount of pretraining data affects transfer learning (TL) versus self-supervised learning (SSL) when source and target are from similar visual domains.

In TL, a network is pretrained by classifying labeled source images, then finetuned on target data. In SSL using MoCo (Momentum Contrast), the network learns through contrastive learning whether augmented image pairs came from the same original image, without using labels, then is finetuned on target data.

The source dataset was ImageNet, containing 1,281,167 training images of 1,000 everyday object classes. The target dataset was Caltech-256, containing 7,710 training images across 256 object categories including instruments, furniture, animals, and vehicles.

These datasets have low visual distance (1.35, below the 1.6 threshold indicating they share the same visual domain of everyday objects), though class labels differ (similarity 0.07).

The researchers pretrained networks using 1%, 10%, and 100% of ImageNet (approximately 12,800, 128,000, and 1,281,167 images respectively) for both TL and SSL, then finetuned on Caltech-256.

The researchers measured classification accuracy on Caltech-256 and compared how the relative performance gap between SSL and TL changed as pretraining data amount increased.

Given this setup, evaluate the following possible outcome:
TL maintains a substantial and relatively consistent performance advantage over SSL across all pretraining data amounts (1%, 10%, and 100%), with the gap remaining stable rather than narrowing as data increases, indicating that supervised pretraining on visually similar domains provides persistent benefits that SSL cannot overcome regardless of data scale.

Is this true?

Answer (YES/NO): NO